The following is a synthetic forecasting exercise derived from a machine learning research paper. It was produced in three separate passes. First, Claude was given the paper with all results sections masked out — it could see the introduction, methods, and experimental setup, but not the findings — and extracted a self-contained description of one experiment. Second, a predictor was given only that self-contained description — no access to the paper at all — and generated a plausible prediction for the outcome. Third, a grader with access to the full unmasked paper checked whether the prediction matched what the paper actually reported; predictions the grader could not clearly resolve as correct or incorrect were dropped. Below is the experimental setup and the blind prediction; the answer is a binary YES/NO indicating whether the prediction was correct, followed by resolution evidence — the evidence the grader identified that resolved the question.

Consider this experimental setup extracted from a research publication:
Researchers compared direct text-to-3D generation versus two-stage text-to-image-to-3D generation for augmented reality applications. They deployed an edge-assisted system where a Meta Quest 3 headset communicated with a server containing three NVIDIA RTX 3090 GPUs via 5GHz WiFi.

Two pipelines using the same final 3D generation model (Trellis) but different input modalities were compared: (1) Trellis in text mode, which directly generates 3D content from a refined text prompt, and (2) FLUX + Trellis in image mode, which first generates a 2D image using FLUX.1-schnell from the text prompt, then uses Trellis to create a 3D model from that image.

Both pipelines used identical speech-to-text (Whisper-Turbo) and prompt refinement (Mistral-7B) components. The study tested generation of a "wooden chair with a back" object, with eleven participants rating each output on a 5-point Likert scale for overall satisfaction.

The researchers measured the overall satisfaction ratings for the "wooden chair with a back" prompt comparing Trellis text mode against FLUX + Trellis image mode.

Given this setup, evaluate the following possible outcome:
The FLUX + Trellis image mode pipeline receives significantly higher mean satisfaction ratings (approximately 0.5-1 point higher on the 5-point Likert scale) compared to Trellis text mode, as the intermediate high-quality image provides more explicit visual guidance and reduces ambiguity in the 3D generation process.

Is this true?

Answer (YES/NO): NO